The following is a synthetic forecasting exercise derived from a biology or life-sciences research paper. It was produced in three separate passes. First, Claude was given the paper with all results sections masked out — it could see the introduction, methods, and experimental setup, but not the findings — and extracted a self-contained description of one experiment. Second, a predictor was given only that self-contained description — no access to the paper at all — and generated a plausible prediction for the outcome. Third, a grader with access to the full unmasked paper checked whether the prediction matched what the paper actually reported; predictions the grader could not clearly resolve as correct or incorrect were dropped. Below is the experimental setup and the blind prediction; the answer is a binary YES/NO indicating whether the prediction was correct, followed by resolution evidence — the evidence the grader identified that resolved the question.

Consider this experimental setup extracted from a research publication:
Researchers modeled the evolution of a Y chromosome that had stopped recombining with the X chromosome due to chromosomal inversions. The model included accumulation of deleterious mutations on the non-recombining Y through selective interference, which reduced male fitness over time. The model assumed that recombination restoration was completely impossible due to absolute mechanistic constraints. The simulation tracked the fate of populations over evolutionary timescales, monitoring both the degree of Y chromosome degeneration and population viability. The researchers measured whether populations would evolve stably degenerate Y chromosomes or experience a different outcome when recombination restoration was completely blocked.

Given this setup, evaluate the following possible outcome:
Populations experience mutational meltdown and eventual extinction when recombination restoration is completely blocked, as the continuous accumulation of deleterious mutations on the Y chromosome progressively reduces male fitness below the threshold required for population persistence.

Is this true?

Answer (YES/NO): YES